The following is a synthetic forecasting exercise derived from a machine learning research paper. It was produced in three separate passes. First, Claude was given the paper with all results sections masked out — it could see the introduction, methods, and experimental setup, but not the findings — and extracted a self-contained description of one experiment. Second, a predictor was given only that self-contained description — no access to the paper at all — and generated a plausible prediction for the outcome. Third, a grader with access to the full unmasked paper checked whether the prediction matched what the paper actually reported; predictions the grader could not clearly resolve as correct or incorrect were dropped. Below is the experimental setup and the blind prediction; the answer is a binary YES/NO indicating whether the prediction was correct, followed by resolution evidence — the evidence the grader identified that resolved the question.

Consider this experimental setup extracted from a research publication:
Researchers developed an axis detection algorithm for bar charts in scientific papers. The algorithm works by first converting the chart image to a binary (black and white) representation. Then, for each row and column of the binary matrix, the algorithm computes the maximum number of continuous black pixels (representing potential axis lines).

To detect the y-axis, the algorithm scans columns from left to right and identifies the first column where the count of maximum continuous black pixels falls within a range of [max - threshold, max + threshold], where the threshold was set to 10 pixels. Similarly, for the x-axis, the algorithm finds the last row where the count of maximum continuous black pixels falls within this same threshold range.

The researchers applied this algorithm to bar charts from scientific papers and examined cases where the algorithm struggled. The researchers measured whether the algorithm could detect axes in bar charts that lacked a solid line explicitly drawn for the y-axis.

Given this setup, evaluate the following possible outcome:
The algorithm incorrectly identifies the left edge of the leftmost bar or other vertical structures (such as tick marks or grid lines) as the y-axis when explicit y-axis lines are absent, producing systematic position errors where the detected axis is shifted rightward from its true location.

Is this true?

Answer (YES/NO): NO